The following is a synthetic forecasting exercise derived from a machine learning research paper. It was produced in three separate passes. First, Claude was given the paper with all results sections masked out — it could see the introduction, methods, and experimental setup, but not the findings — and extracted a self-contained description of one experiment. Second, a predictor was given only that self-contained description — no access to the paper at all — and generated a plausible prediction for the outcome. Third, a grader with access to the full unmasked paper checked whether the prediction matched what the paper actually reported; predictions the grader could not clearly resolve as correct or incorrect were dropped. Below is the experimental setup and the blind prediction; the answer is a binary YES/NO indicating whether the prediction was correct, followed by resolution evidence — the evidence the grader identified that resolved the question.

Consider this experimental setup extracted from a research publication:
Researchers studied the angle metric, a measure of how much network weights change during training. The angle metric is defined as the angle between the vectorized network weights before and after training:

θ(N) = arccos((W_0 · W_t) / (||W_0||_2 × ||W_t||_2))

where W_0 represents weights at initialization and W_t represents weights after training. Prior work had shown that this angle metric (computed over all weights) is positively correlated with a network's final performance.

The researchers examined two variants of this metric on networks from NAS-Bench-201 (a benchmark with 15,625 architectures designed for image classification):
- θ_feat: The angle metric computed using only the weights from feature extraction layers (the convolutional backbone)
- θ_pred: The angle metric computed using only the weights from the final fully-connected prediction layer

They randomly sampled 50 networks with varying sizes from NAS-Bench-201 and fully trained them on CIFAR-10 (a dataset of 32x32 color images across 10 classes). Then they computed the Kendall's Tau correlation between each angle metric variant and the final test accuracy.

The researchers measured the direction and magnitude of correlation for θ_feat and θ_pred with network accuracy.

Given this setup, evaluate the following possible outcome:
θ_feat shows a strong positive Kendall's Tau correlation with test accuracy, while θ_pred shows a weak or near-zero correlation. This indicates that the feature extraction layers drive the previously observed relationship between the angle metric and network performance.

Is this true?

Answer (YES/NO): NO